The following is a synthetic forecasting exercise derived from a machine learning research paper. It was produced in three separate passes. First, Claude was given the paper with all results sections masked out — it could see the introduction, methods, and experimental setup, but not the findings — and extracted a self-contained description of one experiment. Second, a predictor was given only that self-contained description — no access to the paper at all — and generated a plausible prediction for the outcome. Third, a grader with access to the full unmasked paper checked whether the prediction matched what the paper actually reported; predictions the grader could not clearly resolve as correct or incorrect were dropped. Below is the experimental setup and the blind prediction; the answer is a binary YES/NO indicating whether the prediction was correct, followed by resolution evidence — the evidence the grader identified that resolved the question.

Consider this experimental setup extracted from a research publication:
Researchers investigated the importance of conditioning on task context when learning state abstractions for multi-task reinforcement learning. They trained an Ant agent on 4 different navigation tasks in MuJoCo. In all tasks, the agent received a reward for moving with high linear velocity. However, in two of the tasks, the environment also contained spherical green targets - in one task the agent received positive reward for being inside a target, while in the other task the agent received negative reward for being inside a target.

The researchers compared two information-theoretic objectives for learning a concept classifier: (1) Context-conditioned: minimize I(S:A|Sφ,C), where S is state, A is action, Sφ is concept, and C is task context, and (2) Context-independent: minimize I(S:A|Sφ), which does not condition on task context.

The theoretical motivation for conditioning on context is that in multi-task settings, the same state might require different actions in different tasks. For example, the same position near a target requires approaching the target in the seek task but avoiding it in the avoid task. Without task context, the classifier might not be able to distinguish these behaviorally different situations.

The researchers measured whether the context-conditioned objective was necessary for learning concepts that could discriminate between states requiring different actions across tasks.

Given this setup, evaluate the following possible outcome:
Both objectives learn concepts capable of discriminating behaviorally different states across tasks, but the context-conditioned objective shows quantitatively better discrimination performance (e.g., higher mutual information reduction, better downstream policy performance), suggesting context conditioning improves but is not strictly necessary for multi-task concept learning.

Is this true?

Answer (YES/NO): NO